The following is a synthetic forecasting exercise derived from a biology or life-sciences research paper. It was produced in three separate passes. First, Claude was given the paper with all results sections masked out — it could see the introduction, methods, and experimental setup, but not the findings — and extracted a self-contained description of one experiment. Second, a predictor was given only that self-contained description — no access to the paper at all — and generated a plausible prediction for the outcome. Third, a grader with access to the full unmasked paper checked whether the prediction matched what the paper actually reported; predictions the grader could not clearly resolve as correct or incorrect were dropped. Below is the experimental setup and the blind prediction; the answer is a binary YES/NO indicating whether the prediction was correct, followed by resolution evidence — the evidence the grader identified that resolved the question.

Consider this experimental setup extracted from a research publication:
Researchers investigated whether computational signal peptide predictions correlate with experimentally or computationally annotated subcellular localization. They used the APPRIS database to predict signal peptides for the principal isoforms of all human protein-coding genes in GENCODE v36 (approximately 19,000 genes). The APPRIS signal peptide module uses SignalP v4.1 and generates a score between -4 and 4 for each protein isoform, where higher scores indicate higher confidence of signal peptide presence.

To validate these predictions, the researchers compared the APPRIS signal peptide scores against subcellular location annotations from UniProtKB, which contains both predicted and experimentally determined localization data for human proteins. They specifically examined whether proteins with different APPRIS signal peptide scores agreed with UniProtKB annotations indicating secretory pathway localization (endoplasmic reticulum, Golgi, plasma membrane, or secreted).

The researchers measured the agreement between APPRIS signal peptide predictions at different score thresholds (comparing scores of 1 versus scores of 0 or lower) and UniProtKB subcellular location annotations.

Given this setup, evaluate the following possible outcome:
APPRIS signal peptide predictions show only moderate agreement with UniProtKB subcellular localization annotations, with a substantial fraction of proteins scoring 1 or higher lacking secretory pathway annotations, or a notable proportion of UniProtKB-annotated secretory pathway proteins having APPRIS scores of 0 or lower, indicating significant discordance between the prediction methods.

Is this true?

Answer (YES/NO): NO